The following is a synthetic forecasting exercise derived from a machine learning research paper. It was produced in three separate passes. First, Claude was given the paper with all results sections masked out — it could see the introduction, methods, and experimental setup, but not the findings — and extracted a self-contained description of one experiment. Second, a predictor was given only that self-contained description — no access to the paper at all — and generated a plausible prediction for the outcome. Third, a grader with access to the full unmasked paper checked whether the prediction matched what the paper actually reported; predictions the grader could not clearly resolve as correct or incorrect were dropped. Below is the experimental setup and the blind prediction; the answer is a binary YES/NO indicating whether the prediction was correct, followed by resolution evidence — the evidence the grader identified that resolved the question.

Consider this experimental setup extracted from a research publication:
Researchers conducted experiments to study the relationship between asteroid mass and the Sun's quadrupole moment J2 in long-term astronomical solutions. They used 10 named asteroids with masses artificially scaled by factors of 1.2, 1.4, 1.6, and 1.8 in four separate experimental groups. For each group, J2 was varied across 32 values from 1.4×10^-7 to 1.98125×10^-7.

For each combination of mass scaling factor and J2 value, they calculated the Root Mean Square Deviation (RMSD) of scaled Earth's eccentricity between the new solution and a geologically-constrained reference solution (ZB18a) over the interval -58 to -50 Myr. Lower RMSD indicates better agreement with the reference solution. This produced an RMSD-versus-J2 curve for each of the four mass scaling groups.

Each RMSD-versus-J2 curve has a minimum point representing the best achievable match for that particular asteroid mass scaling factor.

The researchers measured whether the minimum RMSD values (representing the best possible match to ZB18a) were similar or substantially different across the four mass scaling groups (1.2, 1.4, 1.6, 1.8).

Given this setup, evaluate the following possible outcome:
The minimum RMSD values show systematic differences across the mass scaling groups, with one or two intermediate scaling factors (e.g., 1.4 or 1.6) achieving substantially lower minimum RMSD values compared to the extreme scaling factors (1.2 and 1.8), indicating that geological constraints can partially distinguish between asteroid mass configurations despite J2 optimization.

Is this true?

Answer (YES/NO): NO